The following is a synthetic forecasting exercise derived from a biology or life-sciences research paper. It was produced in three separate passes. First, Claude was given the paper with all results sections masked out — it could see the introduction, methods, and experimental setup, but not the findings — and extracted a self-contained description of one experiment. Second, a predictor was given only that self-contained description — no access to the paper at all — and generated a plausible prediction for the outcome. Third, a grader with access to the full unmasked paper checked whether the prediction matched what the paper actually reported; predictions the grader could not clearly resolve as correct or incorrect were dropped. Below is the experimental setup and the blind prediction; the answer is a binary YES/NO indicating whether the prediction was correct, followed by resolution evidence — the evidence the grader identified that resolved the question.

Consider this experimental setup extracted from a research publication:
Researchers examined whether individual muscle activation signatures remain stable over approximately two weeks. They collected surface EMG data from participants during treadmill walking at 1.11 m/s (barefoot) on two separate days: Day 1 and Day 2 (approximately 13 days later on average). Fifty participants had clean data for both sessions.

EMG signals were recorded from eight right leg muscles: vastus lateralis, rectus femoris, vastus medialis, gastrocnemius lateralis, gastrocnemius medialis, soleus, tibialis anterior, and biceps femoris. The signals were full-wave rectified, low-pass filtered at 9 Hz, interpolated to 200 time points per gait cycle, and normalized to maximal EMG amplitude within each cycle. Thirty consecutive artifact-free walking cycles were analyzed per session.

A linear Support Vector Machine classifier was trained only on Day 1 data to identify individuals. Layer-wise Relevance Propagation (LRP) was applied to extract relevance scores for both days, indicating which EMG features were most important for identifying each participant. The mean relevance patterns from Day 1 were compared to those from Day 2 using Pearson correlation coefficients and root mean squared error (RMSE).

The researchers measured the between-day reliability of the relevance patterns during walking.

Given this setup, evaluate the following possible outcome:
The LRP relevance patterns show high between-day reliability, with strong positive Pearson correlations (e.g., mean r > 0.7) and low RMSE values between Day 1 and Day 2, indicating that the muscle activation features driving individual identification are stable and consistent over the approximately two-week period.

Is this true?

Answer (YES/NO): YES